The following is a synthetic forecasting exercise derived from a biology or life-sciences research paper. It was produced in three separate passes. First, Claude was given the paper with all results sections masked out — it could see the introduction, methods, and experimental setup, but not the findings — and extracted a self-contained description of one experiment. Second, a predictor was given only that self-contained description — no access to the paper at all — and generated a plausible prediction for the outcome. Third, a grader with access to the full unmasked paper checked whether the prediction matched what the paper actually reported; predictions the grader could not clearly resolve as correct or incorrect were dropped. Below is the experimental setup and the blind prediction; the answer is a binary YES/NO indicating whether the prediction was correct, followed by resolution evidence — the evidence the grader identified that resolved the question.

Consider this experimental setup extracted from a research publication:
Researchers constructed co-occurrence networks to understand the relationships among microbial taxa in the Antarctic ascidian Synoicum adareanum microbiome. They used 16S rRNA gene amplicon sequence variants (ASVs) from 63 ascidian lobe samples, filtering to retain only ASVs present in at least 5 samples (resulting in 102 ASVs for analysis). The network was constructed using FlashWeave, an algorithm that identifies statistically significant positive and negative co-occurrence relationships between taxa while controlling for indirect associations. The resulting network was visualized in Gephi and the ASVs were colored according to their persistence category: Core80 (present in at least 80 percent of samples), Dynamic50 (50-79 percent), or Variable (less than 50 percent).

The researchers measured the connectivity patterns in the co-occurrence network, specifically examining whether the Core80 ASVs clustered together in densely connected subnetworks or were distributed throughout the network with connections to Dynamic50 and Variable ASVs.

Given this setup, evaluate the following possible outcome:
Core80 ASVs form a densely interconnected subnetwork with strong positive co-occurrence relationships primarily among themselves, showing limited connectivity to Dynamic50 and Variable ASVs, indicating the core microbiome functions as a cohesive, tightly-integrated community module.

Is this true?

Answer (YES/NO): NO